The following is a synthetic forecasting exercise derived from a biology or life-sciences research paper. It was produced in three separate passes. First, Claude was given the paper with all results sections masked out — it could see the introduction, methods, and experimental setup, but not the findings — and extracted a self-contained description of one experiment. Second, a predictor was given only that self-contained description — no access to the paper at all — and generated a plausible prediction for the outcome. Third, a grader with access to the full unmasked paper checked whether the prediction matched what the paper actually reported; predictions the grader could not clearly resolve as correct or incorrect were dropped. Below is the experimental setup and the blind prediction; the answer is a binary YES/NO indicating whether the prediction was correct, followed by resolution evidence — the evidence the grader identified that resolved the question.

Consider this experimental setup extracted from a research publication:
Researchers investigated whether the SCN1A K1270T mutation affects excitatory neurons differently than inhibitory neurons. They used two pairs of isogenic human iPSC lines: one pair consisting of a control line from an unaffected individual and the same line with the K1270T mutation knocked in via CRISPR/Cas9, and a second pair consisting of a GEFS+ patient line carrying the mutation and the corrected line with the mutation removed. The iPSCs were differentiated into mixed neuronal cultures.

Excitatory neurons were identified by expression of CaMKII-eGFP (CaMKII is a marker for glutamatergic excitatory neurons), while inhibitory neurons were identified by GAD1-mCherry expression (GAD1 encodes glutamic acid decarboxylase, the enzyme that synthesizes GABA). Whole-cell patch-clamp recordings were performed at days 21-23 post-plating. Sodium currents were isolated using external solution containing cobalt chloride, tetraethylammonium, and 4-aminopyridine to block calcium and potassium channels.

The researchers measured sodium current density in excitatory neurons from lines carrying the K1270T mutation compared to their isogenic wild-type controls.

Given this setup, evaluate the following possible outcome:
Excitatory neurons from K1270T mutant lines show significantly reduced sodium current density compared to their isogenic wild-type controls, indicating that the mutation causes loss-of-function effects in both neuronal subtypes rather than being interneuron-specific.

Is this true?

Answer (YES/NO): YES